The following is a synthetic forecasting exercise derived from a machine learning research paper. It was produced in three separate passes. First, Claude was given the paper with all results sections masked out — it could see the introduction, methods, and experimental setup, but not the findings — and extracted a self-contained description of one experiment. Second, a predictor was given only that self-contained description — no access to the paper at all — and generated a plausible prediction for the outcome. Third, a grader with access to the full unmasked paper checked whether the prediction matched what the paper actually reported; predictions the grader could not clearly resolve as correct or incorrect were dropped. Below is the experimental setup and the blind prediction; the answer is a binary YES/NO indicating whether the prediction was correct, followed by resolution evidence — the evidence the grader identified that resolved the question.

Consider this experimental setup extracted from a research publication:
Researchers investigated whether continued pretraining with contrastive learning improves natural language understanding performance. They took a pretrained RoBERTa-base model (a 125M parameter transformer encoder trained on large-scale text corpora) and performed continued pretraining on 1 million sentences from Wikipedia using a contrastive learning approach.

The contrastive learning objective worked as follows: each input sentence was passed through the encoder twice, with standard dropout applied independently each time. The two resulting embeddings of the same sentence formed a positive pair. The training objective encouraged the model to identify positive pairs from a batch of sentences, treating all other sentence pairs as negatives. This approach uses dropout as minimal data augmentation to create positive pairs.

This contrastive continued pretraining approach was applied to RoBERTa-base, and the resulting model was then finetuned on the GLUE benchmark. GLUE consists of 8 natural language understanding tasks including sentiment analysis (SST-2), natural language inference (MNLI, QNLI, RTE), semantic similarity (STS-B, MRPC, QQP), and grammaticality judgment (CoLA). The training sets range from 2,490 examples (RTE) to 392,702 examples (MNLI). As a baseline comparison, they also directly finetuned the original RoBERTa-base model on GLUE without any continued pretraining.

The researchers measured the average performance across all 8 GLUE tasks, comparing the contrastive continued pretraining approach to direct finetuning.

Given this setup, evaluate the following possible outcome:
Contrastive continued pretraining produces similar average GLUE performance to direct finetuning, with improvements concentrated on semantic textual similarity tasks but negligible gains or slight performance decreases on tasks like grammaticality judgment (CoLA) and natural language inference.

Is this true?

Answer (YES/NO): NO